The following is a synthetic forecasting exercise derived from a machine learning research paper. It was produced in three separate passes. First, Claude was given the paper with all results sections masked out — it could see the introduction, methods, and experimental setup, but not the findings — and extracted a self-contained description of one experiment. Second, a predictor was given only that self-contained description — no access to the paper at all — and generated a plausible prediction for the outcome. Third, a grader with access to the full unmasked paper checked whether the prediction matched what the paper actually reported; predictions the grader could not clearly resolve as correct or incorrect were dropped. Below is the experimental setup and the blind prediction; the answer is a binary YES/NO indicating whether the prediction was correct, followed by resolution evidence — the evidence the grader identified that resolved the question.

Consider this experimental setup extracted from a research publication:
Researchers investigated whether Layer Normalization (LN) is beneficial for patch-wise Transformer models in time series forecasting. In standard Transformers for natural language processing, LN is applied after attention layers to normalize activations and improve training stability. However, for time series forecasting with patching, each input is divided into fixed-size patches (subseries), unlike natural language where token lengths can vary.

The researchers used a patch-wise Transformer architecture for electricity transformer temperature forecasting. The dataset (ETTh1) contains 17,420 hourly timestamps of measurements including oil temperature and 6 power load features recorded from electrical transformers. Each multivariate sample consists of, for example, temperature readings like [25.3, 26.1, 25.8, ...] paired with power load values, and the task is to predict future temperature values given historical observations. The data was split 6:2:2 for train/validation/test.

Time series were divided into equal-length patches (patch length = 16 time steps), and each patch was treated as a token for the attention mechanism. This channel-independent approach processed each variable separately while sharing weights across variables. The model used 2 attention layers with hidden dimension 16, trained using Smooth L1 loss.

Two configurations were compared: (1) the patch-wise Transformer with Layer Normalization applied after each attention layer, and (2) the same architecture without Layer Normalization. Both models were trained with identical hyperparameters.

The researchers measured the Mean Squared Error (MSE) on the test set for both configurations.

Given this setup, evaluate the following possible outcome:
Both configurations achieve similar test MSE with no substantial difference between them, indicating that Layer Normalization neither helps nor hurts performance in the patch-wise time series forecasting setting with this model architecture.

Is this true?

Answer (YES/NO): NO